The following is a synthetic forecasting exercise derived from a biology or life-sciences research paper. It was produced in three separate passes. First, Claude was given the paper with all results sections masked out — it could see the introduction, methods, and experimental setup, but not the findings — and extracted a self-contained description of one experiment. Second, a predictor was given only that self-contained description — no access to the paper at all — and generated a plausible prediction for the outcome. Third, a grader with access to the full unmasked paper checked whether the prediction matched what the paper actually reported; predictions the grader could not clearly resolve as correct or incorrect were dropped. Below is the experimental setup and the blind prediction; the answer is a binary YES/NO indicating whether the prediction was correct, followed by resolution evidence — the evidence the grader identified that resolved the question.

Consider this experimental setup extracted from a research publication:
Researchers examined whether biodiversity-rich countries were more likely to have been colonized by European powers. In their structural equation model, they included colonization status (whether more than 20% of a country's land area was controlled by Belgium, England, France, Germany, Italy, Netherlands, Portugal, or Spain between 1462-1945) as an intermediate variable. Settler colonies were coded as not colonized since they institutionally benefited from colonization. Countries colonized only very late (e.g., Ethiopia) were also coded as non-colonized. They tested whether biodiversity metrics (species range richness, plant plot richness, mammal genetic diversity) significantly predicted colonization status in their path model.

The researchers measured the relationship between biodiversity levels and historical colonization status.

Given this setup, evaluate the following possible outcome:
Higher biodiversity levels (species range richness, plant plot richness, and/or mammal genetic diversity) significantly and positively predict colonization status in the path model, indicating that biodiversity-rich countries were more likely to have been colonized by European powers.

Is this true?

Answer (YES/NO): YES